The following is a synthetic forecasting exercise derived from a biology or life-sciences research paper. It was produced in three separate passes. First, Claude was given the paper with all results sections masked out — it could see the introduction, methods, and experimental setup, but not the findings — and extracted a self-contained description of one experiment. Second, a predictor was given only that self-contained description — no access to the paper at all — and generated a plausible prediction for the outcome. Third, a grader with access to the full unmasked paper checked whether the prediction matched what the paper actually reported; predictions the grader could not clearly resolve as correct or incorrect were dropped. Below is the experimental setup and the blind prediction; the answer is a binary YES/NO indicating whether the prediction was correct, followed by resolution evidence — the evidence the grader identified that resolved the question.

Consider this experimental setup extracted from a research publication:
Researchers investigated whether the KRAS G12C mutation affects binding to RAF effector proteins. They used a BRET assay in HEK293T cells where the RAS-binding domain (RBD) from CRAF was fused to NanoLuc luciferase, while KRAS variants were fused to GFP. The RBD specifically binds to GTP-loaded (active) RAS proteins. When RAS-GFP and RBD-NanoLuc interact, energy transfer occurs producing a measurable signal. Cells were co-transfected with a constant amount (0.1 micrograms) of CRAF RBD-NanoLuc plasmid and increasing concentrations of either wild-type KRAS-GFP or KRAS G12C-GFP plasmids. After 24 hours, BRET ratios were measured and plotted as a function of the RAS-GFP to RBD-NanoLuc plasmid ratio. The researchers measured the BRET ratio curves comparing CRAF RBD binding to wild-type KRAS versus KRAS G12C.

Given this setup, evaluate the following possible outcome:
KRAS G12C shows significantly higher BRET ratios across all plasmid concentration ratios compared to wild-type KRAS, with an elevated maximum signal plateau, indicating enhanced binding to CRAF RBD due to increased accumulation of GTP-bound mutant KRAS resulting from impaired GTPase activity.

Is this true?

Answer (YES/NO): NO